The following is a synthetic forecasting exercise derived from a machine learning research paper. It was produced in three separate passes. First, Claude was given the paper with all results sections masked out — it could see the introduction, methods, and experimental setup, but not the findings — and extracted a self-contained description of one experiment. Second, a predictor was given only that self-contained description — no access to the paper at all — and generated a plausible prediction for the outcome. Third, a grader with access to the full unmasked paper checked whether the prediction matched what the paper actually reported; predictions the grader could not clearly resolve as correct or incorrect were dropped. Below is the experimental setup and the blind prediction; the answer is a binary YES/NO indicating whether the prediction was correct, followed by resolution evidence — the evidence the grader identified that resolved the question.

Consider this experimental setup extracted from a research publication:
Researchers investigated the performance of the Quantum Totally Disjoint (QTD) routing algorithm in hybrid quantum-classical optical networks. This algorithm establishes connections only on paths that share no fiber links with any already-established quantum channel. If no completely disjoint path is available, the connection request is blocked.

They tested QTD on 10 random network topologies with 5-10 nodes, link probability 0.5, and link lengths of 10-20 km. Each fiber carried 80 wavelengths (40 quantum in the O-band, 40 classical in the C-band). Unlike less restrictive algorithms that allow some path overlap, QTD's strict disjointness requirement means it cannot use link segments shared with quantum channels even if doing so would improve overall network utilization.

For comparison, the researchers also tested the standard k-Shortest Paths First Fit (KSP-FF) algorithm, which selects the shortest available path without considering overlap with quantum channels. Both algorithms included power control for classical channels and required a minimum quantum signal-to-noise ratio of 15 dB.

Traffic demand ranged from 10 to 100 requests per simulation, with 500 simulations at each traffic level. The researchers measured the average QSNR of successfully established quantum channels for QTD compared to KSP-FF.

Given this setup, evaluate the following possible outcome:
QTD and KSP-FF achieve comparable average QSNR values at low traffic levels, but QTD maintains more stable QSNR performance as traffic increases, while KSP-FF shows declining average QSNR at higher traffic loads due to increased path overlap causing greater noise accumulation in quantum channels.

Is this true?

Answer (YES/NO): NO